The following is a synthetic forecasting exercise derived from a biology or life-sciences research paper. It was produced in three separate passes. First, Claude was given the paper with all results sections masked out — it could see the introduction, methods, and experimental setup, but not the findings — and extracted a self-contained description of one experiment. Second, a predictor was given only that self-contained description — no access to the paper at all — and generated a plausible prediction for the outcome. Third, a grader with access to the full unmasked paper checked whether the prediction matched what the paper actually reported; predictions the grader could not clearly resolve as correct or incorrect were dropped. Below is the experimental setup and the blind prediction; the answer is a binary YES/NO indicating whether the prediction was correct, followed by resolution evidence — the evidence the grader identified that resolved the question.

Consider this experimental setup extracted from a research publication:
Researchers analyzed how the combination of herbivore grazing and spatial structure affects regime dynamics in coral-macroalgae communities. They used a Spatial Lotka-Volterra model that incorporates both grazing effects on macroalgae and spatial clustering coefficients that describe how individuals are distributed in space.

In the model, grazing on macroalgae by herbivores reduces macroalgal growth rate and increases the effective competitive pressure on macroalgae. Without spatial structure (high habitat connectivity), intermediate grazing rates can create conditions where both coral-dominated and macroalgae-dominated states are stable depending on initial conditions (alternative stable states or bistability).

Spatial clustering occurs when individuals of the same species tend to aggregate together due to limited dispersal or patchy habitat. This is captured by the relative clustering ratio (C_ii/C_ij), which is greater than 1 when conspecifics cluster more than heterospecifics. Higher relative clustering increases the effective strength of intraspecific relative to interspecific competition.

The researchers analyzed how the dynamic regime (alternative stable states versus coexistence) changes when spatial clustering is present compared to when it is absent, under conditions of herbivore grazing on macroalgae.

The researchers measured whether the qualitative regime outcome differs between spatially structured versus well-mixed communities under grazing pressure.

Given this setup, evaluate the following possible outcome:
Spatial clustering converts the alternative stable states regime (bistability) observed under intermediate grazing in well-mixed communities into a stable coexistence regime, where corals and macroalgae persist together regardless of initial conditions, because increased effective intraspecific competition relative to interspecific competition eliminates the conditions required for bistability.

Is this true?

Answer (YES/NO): YES